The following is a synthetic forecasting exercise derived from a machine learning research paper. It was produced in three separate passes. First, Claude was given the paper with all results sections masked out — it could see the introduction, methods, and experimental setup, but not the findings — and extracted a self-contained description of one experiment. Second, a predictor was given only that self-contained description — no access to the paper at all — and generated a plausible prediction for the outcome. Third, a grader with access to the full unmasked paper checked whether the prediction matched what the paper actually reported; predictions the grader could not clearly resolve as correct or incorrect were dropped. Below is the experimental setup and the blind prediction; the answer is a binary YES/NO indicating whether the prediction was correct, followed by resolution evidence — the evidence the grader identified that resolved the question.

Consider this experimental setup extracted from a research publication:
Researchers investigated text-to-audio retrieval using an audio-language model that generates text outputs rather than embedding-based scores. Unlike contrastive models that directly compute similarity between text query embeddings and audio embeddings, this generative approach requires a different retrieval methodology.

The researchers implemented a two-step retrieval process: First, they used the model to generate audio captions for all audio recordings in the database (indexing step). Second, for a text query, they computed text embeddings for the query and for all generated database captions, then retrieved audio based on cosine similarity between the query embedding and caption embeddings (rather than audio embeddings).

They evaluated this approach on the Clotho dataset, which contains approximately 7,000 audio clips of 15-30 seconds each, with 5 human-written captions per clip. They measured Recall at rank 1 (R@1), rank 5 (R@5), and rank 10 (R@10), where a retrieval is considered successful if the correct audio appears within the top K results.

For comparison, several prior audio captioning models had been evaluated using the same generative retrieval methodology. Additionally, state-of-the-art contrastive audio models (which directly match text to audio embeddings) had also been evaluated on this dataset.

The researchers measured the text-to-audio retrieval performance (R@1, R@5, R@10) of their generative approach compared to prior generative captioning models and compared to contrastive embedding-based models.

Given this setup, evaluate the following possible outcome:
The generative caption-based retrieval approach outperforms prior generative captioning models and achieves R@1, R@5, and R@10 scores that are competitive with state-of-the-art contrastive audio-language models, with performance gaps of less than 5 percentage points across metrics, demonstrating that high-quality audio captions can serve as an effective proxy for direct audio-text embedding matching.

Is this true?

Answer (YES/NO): NO